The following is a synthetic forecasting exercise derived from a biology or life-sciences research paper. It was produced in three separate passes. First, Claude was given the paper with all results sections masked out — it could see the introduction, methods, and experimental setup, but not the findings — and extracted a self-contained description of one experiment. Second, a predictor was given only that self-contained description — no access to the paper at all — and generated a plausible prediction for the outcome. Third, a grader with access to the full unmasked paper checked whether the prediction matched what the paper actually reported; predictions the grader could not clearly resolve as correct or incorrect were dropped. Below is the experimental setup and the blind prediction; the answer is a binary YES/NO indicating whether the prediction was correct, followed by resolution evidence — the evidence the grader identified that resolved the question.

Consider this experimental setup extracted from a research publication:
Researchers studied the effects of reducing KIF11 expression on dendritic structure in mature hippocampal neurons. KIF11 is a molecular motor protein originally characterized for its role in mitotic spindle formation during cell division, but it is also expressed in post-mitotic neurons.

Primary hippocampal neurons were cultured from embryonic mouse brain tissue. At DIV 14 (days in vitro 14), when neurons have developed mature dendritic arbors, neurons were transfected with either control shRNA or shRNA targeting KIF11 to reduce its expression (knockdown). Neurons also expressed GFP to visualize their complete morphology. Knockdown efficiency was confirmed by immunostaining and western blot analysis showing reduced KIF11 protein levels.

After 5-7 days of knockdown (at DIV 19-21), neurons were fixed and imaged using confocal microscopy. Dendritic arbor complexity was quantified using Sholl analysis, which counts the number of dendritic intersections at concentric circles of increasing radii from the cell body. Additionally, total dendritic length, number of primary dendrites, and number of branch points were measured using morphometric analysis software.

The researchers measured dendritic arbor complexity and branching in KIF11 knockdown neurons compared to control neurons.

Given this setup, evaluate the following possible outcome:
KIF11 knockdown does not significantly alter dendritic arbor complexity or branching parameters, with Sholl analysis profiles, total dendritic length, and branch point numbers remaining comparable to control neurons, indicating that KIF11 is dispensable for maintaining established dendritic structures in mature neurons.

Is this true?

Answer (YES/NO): NO